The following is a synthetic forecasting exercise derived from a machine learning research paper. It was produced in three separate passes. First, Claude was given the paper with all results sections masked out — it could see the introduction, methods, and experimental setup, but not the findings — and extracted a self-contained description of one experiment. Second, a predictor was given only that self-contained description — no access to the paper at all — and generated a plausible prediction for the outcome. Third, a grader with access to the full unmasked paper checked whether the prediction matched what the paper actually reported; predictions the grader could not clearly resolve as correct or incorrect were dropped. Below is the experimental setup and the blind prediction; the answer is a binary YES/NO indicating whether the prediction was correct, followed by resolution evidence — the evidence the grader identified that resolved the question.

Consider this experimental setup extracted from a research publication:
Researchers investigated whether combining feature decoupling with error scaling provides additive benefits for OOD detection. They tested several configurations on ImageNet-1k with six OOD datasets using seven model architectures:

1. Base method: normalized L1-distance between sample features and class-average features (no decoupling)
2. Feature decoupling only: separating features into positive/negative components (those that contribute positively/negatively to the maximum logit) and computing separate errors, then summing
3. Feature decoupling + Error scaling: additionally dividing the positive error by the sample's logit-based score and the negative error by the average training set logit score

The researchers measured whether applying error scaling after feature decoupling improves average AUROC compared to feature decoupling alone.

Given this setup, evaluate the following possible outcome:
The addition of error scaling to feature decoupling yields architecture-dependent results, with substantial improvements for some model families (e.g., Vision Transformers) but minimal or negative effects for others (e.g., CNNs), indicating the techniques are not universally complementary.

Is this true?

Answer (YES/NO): NO